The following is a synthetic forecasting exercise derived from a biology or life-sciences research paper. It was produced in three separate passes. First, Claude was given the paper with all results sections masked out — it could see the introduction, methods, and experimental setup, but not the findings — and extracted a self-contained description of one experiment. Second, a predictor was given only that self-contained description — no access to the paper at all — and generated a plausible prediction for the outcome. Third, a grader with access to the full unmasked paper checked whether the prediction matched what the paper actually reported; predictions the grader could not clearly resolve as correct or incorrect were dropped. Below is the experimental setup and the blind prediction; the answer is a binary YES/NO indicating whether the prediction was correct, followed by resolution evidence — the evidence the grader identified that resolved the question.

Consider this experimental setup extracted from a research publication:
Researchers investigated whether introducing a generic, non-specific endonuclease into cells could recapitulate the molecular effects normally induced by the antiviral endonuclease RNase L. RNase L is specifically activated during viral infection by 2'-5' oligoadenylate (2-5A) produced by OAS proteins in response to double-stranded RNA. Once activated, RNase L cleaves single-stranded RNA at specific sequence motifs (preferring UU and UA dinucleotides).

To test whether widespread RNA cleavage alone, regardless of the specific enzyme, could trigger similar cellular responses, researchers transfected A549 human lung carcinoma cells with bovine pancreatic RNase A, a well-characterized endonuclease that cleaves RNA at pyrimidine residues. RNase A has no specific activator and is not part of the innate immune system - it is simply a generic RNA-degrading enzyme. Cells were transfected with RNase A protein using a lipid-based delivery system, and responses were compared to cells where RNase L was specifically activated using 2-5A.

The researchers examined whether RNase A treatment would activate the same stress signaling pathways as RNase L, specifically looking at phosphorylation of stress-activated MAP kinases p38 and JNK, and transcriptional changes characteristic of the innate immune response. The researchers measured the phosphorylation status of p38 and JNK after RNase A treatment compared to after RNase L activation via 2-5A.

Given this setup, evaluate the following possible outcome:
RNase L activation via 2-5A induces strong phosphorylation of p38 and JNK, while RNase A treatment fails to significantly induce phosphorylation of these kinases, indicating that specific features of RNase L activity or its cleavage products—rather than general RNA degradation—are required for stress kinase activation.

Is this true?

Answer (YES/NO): NO